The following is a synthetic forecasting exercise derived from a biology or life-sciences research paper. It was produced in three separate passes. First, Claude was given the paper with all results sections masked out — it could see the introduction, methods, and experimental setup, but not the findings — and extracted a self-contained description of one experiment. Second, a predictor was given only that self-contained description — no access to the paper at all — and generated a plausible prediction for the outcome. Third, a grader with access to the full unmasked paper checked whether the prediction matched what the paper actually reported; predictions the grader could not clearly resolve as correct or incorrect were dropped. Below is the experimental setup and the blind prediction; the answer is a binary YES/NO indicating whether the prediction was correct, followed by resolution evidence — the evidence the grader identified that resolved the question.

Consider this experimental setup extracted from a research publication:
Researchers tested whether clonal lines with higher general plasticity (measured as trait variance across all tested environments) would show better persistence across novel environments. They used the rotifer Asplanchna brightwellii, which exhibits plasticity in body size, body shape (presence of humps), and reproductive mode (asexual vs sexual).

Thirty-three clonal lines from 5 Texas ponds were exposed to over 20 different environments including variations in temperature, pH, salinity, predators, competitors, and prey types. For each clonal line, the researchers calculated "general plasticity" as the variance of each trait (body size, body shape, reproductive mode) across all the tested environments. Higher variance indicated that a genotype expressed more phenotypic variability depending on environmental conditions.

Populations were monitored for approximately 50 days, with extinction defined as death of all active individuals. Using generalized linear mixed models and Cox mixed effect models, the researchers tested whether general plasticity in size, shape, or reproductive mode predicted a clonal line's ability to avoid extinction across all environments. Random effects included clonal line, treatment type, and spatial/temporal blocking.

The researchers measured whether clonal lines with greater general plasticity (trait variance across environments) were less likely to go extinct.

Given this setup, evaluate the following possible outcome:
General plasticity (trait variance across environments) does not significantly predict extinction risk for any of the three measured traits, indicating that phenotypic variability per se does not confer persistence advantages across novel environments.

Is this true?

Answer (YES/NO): YES